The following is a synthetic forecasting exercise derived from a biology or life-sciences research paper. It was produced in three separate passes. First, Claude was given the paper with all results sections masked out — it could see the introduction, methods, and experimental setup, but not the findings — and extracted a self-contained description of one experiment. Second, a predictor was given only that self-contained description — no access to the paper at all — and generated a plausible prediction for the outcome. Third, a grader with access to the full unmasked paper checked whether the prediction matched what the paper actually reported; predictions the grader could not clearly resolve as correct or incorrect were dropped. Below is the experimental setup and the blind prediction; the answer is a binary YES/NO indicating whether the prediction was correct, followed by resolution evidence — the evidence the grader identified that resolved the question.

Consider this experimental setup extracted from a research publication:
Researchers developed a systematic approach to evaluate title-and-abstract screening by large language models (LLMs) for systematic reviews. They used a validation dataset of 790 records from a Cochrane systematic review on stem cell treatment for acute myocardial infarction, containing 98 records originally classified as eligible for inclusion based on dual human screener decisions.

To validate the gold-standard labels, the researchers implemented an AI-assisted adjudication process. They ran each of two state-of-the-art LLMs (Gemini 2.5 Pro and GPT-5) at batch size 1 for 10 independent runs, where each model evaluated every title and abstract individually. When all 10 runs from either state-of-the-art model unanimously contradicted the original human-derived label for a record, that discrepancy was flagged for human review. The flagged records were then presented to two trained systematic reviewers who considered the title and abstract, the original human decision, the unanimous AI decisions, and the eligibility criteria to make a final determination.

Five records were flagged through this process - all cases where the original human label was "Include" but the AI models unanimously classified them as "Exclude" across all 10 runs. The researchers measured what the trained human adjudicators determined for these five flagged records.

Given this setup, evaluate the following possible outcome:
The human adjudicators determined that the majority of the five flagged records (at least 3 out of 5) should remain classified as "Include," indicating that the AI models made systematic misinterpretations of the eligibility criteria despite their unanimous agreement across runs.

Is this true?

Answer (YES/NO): NO